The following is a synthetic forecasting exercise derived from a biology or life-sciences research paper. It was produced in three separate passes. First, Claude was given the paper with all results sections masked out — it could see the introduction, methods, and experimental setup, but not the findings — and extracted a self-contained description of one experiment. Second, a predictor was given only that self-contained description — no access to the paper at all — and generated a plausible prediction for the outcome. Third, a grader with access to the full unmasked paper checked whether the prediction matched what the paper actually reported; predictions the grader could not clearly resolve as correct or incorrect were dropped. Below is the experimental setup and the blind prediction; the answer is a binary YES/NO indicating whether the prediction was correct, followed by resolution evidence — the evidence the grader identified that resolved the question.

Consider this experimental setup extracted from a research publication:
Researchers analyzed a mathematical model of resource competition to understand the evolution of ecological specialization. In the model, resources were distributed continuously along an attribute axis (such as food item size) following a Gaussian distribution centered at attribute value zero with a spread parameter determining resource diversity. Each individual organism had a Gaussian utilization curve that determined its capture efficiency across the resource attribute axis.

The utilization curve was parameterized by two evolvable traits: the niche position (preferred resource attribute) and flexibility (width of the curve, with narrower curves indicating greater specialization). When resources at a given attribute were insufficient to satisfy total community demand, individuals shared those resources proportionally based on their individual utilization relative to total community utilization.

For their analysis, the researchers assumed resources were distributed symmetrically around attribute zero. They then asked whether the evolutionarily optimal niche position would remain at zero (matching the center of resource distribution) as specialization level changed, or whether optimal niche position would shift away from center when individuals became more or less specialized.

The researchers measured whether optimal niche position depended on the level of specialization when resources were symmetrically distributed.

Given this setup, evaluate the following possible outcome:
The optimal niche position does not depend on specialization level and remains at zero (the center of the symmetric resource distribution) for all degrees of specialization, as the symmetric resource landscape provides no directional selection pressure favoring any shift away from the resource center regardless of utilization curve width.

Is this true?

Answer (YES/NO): YES